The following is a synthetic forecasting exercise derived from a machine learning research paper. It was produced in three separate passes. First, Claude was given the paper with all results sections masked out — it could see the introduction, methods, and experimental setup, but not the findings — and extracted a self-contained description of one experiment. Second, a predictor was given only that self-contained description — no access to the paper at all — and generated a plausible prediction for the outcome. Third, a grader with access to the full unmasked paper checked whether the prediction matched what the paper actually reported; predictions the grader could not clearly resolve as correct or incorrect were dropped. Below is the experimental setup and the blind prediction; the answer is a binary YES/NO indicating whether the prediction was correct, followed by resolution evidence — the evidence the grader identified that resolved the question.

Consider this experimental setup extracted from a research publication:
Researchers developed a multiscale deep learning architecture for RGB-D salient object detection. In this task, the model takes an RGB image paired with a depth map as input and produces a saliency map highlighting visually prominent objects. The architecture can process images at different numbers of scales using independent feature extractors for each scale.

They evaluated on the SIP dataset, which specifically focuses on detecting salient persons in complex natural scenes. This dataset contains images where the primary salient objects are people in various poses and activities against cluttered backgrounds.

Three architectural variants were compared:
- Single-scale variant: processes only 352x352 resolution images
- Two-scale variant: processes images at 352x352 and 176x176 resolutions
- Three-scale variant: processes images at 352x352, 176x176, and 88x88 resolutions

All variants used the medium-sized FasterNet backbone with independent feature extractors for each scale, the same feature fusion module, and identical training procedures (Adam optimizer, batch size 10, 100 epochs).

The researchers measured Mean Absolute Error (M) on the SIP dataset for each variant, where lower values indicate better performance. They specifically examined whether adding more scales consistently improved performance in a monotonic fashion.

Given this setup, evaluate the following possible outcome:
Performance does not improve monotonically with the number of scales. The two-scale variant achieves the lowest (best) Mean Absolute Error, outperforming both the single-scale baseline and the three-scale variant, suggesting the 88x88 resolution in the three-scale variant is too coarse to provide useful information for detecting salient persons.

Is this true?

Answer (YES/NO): NO